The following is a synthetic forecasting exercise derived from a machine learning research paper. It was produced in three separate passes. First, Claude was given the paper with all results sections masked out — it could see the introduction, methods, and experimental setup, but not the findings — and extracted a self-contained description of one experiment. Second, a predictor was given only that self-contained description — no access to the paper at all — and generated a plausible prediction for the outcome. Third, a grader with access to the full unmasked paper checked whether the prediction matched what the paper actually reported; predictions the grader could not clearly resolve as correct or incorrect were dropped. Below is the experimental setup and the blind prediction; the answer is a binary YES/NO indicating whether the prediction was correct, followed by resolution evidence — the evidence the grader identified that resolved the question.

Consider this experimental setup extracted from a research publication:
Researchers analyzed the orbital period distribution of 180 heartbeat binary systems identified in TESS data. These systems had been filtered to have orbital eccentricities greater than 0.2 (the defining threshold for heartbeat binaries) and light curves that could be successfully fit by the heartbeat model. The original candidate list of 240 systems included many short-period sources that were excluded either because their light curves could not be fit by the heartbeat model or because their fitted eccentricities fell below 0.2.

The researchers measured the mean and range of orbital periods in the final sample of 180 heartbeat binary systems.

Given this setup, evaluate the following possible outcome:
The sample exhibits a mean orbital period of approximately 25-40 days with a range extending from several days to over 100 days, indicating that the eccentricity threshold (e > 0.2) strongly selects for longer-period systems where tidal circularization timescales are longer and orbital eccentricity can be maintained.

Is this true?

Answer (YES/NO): NO